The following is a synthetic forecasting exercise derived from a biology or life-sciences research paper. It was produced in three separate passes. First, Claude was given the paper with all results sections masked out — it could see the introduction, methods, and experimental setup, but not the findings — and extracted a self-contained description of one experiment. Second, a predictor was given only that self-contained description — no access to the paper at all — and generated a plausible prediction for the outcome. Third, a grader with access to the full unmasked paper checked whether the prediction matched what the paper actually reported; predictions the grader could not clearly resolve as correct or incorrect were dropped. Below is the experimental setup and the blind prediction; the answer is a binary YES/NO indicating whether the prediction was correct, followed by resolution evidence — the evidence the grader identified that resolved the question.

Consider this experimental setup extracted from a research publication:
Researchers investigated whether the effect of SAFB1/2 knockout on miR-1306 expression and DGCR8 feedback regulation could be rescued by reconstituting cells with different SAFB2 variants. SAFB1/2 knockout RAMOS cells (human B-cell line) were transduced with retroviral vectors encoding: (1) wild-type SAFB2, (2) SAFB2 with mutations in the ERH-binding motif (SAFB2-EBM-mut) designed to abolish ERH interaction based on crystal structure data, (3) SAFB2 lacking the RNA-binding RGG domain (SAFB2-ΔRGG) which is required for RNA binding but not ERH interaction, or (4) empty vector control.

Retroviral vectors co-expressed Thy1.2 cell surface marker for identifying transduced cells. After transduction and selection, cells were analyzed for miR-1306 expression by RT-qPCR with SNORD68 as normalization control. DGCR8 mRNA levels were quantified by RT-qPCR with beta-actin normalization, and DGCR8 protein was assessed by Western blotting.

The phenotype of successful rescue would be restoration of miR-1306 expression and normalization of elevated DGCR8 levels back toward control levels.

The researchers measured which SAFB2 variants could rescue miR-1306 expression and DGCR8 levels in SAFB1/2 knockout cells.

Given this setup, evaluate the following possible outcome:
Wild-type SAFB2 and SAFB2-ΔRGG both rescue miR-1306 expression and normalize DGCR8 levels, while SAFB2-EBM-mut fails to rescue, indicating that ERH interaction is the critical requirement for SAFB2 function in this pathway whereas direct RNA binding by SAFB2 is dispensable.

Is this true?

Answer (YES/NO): NO